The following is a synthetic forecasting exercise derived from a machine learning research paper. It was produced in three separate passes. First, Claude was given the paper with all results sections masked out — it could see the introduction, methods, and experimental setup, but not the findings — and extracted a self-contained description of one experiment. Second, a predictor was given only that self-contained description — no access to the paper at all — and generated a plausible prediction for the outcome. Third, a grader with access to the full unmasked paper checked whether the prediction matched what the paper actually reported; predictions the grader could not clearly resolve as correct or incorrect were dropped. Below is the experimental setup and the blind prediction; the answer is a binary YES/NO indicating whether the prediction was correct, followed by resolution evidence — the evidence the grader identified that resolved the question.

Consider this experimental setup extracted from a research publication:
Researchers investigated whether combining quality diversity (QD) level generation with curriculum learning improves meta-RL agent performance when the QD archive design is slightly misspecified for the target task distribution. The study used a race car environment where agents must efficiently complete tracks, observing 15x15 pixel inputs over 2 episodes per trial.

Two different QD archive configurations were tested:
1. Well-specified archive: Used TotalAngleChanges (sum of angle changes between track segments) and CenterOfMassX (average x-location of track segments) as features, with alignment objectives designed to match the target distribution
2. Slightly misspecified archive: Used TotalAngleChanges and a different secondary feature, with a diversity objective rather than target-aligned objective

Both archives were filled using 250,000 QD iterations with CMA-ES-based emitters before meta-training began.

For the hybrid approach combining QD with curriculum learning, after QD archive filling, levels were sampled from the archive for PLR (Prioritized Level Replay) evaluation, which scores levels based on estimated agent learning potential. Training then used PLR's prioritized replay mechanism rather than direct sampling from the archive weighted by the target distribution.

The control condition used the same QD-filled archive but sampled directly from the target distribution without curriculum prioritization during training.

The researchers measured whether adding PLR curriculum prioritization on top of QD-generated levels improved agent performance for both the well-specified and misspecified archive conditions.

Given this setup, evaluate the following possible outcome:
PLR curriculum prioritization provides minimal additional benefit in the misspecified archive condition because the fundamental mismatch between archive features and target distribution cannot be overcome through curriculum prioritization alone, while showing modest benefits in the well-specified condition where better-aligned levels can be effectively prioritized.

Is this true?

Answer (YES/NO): NO